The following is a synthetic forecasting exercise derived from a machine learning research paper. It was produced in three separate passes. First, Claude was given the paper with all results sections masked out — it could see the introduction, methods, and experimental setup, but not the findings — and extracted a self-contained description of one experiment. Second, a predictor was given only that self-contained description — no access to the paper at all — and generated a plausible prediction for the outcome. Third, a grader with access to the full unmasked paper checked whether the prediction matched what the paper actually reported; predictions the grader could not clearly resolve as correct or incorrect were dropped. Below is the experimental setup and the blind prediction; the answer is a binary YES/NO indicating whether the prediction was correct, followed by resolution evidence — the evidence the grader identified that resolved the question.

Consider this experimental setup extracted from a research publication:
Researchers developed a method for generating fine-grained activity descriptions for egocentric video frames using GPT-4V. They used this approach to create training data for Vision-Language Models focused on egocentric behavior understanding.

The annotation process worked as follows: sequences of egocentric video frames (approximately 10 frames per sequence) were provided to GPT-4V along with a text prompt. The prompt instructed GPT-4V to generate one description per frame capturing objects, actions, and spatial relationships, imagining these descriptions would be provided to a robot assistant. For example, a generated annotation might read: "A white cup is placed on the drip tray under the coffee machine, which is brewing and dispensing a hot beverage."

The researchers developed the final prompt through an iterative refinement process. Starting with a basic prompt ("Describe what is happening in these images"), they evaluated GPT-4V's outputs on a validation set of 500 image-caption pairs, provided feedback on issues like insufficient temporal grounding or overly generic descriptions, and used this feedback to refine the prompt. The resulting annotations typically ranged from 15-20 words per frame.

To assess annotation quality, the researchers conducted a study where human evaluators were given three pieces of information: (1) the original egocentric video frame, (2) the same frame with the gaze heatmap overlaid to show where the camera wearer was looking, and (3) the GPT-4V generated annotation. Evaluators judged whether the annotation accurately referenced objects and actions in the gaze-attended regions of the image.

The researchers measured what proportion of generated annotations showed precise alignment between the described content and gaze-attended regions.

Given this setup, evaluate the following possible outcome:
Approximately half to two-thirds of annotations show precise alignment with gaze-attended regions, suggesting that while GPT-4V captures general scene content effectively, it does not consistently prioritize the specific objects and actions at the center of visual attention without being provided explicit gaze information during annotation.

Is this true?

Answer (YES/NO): NO